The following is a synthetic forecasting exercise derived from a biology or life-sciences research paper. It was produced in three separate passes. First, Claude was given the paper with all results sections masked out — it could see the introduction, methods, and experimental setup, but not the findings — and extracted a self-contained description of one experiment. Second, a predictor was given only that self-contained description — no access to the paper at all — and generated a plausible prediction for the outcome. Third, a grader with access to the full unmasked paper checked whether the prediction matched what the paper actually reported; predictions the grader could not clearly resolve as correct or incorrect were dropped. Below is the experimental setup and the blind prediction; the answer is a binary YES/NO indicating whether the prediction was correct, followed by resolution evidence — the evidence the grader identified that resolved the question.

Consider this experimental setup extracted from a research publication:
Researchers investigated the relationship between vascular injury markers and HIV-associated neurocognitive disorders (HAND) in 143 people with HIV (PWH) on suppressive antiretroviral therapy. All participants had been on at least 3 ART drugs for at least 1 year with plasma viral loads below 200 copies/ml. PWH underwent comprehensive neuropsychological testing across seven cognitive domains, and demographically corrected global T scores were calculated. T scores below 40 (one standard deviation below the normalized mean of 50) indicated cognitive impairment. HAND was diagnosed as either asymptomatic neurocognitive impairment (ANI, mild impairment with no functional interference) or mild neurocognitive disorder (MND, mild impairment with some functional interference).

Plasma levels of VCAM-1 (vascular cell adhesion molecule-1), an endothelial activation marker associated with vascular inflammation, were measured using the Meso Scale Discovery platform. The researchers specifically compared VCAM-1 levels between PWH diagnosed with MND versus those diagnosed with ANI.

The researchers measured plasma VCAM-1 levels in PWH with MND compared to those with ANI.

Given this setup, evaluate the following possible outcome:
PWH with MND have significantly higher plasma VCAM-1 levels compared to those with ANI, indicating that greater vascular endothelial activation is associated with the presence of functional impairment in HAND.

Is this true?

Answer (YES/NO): YES